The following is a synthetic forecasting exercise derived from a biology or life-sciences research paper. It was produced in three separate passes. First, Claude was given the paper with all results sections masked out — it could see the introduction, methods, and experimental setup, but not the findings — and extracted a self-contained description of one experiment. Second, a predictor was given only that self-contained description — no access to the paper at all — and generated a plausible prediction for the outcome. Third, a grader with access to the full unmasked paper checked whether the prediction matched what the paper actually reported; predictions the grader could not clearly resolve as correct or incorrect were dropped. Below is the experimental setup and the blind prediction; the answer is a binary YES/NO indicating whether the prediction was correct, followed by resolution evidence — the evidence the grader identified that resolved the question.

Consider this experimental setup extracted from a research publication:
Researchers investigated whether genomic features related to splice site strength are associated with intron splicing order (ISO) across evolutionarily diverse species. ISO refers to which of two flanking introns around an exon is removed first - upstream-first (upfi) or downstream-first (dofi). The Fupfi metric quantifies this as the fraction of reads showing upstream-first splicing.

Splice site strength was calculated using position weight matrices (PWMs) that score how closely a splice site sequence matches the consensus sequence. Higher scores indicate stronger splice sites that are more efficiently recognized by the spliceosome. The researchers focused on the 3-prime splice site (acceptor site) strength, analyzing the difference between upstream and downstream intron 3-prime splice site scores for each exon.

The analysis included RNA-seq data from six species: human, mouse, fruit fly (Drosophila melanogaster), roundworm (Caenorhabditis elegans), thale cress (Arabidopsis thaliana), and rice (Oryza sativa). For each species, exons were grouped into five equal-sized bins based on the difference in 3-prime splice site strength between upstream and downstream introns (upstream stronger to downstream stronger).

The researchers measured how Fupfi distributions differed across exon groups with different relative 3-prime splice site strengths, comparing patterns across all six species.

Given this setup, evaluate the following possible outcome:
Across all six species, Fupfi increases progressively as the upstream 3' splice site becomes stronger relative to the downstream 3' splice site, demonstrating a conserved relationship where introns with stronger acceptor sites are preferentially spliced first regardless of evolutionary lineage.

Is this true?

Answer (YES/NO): YES